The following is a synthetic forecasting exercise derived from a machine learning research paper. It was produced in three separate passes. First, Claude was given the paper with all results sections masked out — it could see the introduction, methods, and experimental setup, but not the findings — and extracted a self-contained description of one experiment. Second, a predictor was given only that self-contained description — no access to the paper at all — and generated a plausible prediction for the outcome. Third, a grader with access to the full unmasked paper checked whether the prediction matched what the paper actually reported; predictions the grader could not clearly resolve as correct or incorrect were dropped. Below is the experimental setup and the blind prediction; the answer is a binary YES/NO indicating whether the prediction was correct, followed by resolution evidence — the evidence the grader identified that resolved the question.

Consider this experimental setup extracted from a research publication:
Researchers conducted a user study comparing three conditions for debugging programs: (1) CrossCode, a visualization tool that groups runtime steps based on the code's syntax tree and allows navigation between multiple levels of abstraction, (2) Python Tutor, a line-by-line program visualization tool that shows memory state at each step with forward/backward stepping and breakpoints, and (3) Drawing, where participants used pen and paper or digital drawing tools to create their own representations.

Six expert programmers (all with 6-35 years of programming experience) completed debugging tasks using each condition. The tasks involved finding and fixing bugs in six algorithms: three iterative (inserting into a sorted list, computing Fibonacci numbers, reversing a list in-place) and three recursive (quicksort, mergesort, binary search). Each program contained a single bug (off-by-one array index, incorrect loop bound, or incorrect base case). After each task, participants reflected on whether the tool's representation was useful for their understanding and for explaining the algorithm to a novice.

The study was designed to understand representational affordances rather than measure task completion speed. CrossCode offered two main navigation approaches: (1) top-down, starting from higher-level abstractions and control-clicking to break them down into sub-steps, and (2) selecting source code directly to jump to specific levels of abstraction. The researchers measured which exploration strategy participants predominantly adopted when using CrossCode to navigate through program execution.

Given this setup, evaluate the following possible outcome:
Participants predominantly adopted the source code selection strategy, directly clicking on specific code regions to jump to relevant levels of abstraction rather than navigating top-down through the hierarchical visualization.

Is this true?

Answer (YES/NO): NO